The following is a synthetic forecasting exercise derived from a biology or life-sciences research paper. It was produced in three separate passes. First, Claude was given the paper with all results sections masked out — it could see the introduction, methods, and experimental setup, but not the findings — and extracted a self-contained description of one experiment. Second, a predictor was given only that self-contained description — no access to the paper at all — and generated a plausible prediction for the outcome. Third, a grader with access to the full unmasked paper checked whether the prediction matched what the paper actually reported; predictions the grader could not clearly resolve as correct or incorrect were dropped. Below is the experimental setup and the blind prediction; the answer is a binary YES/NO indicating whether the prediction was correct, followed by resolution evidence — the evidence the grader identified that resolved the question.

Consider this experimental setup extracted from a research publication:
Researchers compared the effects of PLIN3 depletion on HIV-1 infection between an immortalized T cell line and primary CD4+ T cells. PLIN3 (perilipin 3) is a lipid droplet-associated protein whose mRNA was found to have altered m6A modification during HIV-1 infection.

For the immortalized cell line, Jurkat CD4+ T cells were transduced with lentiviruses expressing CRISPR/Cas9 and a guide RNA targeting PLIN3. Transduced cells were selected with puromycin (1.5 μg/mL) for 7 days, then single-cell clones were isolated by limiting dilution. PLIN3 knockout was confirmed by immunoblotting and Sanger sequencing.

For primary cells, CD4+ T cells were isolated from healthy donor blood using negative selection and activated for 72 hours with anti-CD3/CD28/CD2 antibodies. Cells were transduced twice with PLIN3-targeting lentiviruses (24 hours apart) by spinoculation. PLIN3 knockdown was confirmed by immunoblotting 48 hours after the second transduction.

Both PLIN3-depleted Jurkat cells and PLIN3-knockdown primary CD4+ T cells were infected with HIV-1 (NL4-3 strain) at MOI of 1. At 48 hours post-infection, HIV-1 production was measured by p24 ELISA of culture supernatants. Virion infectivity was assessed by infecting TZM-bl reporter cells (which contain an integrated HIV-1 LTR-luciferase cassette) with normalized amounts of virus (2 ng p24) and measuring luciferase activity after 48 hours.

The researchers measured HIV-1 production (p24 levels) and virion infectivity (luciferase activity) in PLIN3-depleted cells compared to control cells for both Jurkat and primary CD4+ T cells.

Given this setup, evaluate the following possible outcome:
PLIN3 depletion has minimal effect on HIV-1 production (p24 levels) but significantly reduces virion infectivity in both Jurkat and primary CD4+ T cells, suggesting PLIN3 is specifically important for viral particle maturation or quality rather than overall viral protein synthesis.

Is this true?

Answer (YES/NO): NO